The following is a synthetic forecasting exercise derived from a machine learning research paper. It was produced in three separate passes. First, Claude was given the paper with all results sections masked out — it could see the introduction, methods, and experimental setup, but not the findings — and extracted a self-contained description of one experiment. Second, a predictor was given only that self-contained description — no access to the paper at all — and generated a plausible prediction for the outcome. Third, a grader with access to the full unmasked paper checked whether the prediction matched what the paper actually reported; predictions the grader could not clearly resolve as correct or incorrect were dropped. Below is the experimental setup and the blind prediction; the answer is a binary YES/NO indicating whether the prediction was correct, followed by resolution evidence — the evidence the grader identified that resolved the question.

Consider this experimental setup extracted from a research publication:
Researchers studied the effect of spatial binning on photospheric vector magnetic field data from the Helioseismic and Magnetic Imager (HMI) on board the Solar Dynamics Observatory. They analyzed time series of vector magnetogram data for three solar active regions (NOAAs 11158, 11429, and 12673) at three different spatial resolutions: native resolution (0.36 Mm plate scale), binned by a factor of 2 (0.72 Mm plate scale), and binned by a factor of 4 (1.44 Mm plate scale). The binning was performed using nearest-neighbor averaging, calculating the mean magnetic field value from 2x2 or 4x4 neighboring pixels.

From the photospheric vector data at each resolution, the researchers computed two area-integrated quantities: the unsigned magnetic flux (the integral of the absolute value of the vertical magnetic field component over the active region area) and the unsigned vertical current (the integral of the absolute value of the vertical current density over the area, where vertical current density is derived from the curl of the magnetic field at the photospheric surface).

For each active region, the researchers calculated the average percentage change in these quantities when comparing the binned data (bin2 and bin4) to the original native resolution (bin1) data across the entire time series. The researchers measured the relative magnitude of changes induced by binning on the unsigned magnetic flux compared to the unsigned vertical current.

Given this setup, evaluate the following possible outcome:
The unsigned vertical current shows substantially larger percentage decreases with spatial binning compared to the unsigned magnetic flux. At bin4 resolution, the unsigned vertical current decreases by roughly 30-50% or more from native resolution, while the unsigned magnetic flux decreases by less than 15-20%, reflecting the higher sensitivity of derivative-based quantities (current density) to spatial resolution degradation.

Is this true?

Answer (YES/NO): YES